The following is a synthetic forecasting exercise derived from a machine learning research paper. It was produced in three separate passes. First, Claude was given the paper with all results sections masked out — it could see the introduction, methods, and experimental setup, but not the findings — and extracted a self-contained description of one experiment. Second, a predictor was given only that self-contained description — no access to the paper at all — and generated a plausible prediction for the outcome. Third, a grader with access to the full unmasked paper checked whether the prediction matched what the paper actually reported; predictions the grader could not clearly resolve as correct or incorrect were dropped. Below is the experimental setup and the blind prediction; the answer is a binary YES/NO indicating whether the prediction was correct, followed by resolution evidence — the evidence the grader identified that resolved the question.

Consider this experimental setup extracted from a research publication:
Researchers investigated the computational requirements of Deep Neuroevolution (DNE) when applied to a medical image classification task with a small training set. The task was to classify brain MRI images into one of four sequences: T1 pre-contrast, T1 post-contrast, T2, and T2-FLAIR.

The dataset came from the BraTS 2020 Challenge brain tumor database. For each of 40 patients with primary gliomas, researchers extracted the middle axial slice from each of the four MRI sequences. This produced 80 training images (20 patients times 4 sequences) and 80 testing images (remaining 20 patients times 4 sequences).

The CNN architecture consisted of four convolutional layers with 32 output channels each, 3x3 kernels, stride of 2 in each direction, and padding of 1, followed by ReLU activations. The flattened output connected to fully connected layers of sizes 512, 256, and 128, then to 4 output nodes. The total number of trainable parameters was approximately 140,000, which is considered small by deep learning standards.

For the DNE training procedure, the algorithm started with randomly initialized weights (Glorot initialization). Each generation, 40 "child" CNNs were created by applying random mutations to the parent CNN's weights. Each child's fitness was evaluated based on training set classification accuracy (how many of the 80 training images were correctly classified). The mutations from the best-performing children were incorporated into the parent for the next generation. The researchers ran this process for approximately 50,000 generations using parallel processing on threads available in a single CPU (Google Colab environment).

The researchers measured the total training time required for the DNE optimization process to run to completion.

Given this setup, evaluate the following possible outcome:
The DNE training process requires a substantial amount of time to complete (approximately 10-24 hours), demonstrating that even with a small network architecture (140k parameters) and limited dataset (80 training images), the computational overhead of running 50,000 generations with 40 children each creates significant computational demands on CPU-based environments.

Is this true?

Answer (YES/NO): YES